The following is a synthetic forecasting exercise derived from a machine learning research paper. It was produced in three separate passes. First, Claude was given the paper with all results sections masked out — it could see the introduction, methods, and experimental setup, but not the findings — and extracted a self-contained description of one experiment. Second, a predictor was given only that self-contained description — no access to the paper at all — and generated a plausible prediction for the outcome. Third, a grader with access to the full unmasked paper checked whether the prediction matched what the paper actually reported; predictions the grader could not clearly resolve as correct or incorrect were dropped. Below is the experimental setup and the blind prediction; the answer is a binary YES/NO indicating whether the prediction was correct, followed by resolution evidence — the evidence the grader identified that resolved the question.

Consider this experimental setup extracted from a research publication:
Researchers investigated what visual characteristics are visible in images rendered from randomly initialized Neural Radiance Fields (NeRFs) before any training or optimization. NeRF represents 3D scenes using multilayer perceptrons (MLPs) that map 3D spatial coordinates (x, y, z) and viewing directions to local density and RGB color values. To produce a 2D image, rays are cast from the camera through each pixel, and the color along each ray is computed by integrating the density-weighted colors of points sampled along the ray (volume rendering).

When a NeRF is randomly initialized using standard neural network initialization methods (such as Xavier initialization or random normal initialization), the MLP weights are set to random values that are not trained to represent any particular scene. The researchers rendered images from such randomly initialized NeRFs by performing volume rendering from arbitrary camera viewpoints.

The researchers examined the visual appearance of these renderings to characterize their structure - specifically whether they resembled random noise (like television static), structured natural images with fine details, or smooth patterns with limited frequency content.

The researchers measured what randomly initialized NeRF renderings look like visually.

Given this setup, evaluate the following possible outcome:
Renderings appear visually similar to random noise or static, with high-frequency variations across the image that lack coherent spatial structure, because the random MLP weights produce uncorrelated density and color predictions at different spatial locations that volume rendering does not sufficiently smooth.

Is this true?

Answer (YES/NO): NO